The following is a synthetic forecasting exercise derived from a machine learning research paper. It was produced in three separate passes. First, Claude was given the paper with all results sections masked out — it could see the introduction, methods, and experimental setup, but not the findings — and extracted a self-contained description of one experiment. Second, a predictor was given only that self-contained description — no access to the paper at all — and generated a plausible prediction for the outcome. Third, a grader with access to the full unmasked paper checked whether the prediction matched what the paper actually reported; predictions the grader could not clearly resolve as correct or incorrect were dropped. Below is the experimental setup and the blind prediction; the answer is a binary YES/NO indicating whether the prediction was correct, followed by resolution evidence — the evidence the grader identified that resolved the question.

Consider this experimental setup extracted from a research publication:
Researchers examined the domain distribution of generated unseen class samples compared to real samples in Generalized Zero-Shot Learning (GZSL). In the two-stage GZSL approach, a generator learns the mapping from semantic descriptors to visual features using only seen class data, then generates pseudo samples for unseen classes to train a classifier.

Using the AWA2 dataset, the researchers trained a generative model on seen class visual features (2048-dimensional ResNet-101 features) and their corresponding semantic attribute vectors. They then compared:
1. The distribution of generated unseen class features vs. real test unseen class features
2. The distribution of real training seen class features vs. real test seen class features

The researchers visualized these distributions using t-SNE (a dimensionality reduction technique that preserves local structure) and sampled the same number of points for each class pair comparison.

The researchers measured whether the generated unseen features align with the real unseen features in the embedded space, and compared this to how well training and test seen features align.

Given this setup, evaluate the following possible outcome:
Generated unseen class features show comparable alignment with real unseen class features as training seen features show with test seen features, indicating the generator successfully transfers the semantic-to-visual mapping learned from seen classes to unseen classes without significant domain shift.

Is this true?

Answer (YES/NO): NO